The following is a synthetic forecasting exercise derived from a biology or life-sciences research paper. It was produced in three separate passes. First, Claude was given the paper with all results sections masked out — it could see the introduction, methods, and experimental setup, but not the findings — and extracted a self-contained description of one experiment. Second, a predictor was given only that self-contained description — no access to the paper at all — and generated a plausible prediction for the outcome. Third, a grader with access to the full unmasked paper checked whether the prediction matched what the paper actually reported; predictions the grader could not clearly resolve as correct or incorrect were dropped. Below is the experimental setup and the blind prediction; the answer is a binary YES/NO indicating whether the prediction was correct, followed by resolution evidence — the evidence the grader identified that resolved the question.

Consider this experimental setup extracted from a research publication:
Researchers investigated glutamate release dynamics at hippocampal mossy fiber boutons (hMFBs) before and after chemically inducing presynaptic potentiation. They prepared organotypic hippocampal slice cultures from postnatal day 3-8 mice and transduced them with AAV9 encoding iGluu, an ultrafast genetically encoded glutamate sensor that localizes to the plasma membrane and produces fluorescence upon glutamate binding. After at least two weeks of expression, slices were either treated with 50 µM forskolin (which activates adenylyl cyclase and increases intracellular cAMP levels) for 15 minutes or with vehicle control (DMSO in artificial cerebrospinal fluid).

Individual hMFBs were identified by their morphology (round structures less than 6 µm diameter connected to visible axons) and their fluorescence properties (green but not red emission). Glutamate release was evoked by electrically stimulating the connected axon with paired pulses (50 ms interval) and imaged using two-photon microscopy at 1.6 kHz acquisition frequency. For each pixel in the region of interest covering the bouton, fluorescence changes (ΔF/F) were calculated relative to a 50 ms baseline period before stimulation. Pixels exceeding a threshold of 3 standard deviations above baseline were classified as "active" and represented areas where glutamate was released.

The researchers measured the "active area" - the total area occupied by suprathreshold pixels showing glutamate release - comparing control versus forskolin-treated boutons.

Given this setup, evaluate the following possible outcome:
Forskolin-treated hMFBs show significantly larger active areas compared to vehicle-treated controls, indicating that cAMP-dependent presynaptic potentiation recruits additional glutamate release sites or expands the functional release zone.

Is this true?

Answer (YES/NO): YES